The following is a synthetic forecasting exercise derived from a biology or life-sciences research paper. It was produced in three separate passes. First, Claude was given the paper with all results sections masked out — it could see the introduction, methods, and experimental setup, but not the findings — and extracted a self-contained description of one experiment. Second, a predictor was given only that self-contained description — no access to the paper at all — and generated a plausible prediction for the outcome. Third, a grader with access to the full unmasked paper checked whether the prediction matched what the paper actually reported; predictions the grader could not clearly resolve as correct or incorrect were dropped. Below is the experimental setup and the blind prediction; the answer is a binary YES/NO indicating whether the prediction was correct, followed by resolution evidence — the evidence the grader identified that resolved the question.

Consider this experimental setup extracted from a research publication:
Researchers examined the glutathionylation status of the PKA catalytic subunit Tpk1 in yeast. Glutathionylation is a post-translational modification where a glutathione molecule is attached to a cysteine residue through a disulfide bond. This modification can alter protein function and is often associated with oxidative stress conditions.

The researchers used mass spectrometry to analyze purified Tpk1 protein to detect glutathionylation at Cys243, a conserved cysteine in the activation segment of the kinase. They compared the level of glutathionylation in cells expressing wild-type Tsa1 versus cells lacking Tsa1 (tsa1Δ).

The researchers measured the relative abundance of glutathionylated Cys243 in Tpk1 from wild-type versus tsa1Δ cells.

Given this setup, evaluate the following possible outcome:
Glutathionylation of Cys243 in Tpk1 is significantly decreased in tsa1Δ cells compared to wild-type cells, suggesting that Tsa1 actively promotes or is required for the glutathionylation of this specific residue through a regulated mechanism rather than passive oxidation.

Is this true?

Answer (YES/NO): NO